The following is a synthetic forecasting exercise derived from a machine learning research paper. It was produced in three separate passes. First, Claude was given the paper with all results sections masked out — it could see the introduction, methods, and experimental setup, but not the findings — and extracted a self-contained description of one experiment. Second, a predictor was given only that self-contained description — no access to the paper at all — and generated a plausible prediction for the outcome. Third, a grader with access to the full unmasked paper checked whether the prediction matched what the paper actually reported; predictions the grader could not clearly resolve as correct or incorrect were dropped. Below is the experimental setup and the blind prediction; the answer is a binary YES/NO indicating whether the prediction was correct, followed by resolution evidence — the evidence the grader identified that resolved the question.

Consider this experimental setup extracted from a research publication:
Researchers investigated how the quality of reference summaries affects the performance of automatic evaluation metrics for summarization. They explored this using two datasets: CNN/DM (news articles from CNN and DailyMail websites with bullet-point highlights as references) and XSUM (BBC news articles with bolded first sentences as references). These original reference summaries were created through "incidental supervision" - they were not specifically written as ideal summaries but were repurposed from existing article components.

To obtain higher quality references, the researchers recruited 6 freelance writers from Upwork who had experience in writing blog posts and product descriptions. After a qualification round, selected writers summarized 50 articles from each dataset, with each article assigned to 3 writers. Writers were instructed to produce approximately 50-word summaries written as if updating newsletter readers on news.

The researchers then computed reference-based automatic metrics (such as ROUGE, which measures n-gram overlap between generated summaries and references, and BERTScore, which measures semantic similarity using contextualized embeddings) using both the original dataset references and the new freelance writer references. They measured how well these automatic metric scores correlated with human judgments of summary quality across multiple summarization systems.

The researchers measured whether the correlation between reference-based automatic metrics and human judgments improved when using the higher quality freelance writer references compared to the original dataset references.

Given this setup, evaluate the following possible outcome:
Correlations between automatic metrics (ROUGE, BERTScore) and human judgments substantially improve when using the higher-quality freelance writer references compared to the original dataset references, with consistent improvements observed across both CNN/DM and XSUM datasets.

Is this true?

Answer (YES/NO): NO